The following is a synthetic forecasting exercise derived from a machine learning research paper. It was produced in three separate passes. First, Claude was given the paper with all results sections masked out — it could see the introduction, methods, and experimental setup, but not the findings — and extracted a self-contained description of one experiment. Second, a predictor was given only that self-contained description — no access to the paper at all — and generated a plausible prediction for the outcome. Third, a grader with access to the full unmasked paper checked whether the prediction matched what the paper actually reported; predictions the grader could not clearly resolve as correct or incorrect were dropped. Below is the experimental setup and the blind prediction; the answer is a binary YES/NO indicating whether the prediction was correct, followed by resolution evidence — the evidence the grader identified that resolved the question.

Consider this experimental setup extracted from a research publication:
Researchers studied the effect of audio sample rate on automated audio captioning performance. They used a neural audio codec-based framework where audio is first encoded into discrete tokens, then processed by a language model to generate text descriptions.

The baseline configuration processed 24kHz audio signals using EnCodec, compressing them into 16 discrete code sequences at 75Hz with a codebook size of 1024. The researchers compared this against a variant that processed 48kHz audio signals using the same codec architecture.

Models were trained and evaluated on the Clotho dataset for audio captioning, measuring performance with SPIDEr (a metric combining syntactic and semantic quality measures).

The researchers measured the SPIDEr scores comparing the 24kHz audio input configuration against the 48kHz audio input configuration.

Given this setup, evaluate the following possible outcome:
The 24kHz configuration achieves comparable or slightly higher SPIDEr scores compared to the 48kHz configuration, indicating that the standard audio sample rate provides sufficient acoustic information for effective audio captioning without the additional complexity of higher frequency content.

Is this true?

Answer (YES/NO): YES